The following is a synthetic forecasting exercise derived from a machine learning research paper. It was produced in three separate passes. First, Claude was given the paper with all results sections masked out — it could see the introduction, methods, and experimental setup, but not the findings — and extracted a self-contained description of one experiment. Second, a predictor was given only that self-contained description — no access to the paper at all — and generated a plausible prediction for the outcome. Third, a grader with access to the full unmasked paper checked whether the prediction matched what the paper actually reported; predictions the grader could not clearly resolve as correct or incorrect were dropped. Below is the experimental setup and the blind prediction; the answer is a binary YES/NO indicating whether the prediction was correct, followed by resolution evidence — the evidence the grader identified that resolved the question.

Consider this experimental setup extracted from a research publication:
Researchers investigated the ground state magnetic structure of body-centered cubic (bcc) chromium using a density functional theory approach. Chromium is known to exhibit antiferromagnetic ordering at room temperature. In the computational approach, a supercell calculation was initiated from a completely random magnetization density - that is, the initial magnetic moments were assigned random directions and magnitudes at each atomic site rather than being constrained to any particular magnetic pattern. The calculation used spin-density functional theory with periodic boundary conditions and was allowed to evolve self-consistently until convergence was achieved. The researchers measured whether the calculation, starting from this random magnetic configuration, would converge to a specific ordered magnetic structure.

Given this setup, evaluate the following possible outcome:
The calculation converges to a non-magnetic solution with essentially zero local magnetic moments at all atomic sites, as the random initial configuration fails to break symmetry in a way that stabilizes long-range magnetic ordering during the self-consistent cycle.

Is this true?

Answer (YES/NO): NO